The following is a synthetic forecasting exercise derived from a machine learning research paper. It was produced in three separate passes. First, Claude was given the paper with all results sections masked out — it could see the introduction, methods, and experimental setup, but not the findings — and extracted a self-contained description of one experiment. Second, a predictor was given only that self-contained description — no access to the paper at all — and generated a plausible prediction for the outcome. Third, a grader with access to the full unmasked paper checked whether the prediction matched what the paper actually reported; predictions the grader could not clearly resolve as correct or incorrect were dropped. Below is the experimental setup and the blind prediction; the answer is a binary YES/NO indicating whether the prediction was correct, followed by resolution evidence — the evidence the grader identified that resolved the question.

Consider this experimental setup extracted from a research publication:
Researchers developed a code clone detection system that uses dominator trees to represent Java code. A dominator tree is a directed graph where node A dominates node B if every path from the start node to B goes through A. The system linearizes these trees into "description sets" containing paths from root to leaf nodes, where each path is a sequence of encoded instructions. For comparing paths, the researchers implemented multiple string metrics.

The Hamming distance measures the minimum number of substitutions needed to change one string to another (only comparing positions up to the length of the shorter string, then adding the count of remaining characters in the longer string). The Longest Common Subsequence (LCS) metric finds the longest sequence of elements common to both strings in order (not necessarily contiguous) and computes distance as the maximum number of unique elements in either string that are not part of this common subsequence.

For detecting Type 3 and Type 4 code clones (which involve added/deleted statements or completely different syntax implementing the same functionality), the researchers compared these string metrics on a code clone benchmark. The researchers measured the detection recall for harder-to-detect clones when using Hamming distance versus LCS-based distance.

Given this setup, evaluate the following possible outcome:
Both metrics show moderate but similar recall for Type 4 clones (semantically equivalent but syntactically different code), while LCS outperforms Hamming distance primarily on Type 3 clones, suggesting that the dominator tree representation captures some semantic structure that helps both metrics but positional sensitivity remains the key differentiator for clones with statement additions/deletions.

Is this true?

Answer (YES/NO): NO